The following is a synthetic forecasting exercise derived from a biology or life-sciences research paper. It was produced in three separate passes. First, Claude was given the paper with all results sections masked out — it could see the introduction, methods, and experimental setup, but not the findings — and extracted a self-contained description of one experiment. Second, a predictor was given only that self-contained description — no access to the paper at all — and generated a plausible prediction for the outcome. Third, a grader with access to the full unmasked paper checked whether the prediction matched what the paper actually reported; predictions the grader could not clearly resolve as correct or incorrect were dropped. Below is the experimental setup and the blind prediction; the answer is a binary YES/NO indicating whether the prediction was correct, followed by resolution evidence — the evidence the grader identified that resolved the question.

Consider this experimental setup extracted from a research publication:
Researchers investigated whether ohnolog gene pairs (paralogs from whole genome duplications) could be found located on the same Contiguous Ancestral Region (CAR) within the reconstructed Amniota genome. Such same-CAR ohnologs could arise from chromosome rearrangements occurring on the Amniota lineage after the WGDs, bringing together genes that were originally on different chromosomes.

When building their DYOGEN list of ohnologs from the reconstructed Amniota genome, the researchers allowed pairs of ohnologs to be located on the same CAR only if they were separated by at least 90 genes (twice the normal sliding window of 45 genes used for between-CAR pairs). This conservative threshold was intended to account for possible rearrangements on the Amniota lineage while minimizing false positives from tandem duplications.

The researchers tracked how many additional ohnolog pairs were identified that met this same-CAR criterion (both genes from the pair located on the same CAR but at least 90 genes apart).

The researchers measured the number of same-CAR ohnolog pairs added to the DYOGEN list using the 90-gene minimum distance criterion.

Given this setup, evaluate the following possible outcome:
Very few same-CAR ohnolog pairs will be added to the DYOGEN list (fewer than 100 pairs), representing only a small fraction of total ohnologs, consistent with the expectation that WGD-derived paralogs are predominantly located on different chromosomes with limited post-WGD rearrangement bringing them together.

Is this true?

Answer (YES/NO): YES